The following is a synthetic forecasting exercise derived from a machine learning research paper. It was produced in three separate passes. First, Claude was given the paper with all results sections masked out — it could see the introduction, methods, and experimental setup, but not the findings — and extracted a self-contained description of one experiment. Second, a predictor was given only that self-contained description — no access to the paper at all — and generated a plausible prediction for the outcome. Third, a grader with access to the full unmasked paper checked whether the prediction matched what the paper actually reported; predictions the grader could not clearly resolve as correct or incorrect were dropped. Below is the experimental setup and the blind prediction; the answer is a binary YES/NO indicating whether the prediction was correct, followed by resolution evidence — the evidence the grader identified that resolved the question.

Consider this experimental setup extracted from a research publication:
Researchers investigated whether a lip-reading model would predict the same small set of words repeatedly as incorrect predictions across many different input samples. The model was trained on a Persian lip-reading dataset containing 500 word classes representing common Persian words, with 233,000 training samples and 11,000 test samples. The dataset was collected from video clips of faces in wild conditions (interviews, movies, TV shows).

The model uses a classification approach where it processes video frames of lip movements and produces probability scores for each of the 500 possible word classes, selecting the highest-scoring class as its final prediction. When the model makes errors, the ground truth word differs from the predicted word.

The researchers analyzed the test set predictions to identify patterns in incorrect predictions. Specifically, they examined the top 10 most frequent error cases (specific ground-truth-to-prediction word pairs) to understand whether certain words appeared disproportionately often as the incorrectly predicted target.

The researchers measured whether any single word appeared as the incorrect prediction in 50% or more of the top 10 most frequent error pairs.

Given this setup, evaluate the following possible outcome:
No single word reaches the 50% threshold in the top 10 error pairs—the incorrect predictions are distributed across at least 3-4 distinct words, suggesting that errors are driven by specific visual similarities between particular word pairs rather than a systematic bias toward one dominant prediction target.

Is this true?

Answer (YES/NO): YES